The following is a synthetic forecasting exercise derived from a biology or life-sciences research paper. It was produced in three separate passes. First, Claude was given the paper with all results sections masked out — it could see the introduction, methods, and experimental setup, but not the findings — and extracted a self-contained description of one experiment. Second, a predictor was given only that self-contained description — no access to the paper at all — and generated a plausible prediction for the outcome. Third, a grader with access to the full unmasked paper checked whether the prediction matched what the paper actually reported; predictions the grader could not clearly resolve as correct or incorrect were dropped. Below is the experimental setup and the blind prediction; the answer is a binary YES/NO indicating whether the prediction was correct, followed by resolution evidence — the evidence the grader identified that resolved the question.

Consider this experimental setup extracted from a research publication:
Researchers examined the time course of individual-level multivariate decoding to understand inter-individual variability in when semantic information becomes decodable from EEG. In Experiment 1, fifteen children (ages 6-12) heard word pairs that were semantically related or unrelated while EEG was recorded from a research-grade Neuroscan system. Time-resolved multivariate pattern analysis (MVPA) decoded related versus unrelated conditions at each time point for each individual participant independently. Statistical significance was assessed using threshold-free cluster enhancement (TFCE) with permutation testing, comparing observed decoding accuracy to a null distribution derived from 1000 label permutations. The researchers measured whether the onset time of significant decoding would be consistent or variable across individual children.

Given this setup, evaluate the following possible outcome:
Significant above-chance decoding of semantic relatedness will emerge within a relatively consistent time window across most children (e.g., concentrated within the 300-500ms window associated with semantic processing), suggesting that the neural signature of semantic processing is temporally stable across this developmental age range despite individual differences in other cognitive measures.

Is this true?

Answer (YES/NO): NO